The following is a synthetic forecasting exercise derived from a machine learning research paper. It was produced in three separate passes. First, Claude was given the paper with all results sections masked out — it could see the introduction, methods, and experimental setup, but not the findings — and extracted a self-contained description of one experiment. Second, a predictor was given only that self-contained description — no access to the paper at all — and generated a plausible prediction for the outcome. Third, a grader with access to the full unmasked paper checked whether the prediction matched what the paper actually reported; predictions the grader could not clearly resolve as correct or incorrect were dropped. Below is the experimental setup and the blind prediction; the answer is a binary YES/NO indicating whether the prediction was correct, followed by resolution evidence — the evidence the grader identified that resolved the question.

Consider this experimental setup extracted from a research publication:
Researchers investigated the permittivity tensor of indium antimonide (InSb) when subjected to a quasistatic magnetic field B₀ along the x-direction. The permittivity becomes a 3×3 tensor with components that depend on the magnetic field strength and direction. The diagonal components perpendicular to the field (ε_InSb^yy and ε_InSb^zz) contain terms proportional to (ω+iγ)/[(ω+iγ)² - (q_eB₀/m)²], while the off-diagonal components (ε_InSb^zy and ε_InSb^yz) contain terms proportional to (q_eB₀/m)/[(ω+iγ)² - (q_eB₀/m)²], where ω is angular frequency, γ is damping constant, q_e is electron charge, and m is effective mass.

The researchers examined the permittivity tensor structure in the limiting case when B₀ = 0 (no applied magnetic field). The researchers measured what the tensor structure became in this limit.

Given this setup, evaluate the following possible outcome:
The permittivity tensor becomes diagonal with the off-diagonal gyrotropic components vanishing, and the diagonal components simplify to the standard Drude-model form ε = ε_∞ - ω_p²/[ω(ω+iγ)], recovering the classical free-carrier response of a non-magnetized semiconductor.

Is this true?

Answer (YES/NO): YES